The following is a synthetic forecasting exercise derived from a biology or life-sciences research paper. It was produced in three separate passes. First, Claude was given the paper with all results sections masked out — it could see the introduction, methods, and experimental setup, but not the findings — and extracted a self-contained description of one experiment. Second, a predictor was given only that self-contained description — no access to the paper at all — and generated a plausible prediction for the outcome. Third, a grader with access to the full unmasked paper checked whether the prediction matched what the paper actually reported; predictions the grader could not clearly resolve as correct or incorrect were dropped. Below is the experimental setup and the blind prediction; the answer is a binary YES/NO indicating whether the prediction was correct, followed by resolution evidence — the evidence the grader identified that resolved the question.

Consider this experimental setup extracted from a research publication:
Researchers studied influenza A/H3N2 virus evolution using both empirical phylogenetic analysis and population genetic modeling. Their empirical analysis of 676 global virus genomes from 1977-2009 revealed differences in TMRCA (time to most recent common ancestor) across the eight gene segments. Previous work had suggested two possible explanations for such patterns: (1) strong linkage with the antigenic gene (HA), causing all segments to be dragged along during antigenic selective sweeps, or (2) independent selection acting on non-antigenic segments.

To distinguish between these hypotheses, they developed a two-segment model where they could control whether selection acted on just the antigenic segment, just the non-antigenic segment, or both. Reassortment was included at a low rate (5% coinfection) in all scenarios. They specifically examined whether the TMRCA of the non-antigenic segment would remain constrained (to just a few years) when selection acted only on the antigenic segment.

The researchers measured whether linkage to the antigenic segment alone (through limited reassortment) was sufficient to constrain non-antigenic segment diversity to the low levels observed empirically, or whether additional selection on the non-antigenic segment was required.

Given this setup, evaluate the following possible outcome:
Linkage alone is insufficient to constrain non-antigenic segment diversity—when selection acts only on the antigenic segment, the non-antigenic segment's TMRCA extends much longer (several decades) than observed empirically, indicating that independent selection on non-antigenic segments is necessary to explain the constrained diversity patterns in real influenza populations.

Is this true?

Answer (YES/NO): YES